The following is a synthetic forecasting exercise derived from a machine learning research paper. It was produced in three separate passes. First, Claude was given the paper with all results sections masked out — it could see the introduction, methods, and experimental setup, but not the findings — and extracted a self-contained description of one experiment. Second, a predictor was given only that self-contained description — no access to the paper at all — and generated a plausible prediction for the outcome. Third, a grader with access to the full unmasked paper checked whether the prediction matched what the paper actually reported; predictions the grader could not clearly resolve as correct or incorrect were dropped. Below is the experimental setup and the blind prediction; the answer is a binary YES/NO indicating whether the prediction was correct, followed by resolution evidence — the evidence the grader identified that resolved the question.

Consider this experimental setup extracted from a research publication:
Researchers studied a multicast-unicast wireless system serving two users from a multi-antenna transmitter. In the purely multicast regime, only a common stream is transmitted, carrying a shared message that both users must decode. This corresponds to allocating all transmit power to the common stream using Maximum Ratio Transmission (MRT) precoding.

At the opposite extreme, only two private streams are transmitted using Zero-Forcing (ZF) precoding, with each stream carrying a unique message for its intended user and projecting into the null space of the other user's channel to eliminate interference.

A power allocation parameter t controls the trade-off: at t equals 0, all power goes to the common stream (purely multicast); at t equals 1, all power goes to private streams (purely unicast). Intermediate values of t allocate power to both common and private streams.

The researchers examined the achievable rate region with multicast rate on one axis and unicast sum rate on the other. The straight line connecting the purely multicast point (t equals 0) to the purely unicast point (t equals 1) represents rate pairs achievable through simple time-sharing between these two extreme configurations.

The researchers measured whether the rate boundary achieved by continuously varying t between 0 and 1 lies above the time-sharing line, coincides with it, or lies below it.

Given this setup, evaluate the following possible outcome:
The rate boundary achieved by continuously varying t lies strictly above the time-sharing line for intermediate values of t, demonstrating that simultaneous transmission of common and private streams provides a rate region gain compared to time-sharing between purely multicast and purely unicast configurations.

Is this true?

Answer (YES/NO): NO